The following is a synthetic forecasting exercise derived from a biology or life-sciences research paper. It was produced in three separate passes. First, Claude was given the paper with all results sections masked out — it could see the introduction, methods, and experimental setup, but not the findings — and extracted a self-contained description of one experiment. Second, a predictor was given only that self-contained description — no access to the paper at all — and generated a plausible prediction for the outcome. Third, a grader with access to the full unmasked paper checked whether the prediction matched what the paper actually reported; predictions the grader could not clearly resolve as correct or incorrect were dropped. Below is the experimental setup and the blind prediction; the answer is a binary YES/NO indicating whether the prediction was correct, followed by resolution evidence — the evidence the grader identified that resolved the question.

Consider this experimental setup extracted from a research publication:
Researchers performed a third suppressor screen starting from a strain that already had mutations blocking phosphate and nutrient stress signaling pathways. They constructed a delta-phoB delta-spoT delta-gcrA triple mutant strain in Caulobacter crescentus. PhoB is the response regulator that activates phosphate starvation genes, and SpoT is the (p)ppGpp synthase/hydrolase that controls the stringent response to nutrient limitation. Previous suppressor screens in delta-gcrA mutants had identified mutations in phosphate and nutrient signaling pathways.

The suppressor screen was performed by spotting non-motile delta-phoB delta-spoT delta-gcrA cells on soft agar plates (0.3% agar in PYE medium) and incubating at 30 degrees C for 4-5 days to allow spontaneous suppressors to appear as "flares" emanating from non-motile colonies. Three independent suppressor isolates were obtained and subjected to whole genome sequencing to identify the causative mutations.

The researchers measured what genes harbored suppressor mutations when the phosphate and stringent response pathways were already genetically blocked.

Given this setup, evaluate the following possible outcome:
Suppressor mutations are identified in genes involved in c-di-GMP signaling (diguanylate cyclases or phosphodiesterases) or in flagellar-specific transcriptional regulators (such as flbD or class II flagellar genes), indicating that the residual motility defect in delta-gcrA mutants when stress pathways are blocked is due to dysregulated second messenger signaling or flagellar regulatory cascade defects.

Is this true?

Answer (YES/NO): NO